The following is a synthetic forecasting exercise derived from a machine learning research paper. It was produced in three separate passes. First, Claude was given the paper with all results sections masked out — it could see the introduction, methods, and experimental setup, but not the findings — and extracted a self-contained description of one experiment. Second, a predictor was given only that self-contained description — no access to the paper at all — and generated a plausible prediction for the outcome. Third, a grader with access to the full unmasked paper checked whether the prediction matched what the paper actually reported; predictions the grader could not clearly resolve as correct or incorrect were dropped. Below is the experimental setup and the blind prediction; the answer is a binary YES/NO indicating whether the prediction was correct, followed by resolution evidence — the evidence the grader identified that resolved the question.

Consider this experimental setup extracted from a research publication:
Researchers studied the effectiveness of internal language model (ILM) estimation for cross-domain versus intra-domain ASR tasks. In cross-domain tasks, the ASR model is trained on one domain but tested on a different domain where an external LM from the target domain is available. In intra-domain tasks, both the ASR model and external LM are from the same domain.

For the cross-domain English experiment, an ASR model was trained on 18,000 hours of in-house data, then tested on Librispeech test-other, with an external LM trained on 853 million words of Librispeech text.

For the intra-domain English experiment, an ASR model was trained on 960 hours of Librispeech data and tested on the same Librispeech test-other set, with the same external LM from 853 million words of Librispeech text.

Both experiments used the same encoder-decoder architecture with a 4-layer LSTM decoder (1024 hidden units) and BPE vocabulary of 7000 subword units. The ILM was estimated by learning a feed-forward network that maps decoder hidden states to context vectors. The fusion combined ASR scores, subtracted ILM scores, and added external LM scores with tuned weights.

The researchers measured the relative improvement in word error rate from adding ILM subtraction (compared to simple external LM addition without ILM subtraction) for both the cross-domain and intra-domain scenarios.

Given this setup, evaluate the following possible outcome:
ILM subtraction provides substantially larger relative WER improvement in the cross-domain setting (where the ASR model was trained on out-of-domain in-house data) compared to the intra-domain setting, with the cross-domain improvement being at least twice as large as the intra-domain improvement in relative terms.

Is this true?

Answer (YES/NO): NO